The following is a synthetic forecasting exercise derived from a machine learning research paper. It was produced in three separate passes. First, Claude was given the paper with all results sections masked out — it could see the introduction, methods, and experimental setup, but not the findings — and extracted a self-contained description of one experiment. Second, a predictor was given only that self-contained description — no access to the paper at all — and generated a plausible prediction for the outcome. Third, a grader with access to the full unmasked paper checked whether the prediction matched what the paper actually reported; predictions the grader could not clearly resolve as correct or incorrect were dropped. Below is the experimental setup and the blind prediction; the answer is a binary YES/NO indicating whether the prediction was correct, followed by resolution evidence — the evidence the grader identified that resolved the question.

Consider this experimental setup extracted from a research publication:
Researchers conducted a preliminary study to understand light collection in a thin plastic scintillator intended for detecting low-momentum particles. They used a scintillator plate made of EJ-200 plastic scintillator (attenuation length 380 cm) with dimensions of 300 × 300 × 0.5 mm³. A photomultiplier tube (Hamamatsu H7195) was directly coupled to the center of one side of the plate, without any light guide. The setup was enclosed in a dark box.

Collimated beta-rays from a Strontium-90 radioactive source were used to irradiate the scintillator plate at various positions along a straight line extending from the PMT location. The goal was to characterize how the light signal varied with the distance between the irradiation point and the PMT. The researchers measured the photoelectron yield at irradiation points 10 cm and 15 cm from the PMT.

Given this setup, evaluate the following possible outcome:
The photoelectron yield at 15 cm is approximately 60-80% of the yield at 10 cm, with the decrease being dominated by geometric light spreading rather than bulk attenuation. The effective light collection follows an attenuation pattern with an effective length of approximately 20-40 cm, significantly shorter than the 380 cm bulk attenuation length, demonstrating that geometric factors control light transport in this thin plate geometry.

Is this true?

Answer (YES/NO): NO